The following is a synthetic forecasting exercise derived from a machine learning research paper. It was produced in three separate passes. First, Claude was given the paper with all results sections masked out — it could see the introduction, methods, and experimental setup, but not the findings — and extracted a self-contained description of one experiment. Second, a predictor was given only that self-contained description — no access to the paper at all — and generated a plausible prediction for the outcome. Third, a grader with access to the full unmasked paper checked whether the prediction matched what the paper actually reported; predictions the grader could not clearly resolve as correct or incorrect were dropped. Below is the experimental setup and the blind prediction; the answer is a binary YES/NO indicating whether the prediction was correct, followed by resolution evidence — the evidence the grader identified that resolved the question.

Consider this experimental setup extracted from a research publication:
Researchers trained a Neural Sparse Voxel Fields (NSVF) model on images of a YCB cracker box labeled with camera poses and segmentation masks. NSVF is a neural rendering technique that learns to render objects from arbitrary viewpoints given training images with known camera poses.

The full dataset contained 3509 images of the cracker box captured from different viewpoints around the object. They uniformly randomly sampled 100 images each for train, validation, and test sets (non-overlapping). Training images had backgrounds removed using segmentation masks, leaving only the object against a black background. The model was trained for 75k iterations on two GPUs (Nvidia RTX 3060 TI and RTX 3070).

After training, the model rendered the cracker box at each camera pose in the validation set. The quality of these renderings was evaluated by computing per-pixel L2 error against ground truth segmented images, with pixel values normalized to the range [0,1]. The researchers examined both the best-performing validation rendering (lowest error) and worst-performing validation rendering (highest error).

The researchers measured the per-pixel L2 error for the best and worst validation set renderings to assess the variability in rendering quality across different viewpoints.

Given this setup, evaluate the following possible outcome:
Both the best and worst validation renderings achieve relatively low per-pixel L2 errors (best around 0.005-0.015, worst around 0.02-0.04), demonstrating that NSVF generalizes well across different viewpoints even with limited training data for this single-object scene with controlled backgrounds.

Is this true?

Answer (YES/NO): NO